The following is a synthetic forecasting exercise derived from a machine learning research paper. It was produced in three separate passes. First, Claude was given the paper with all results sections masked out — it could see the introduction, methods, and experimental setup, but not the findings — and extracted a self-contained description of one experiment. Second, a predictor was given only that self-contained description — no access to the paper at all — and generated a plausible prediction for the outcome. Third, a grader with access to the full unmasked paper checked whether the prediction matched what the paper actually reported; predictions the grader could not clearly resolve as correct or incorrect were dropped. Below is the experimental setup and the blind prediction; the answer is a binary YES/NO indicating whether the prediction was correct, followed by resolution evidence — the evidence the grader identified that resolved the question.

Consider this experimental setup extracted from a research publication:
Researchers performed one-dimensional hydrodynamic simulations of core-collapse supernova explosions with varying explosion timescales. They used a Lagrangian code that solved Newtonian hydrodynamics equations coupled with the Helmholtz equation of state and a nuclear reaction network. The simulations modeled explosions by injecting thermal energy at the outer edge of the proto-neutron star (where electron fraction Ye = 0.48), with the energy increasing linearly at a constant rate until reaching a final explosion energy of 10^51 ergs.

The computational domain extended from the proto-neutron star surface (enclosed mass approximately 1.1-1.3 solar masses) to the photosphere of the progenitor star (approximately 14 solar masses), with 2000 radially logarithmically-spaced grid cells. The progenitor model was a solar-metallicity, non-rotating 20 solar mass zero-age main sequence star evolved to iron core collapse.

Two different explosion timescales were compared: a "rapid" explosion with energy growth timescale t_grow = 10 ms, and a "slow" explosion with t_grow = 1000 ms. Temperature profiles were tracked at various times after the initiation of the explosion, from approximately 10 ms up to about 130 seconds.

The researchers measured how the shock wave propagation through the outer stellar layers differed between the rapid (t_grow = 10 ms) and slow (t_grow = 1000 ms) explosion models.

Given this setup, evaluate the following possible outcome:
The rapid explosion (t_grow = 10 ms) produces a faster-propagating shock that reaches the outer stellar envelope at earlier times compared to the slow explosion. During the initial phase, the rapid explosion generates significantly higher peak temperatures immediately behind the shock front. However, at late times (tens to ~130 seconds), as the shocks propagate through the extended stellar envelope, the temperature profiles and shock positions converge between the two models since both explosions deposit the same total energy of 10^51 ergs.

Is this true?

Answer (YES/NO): NO